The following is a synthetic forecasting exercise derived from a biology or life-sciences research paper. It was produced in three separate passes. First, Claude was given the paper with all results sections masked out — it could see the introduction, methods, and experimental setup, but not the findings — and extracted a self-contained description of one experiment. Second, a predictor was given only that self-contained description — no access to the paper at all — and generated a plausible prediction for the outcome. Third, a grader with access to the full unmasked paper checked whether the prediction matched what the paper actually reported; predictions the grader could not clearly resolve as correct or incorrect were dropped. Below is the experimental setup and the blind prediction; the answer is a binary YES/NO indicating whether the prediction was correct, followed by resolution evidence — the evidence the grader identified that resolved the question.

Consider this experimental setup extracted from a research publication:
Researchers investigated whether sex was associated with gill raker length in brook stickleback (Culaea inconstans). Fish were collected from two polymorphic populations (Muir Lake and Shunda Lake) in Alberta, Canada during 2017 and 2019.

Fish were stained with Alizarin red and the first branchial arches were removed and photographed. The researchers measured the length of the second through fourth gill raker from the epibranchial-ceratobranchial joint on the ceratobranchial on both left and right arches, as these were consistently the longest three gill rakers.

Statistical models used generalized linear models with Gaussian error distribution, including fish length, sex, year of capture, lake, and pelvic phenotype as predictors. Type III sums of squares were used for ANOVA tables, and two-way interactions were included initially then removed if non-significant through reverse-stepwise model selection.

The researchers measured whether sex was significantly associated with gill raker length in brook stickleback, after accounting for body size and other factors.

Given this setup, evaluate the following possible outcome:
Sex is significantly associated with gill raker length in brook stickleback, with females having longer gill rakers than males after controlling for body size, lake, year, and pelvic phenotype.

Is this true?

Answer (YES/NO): NO